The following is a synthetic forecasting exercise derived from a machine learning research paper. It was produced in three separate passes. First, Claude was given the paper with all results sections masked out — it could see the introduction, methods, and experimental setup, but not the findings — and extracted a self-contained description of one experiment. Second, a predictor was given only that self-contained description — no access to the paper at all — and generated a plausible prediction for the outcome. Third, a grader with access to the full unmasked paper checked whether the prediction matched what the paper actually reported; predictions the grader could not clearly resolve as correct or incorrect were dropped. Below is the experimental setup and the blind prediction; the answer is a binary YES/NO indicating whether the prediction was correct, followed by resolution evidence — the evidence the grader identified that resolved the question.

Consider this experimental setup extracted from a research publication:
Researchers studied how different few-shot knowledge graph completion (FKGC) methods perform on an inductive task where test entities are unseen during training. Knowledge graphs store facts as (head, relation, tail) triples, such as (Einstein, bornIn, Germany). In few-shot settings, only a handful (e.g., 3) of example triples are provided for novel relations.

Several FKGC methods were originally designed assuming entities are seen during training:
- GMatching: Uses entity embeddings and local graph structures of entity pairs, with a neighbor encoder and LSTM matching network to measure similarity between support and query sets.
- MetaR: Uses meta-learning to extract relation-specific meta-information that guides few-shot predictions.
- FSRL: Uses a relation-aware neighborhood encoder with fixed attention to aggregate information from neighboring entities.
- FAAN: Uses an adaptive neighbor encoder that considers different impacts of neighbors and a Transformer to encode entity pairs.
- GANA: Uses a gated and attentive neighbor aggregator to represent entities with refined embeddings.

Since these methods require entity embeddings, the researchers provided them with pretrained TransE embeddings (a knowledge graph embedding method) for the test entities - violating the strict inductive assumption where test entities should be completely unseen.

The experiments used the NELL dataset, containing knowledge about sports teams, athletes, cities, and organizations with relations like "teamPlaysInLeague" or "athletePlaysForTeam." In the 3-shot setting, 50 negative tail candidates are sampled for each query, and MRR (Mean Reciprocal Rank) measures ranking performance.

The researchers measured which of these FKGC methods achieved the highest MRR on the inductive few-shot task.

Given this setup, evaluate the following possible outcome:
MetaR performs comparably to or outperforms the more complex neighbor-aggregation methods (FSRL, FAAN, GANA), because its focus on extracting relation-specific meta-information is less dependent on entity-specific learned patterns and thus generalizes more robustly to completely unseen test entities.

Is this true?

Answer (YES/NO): NO